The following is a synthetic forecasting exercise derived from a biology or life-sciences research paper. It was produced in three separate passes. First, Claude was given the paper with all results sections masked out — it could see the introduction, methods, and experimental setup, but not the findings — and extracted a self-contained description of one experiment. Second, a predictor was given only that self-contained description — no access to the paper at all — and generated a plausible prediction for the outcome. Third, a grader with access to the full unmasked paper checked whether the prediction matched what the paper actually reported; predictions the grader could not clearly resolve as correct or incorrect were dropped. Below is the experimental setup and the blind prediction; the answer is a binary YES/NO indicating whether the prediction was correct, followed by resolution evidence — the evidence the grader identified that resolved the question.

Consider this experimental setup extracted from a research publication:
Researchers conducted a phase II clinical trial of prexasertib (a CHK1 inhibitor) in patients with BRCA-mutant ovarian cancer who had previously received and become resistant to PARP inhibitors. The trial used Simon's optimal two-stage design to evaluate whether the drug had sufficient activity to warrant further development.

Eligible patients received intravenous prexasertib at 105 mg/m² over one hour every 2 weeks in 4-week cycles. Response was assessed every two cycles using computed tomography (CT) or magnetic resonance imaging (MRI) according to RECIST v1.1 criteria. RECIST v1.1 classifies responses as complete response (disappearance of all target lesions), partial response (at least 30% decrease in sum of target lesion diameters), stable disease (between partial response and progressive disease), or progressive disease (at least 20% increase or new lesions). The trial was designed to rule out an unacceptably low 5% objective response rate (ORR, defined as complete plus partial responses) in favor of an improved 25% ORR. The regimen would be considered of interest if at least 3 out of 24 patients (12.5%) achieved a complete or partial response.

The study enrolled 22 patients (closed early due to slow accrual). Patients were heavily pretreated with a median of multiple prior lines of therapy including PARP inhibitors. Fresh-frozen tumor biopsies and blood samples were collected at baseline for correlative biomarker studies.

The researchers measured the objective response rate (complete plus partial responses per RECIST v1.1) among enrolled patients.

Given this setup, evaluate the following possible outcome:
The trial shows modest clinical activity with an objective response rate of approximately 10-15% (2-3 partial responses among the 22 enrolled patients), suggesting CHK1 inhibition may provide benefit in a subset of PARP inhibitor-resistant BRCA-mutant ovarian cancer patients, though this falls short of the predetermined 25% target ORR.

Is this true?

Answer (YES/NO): NO